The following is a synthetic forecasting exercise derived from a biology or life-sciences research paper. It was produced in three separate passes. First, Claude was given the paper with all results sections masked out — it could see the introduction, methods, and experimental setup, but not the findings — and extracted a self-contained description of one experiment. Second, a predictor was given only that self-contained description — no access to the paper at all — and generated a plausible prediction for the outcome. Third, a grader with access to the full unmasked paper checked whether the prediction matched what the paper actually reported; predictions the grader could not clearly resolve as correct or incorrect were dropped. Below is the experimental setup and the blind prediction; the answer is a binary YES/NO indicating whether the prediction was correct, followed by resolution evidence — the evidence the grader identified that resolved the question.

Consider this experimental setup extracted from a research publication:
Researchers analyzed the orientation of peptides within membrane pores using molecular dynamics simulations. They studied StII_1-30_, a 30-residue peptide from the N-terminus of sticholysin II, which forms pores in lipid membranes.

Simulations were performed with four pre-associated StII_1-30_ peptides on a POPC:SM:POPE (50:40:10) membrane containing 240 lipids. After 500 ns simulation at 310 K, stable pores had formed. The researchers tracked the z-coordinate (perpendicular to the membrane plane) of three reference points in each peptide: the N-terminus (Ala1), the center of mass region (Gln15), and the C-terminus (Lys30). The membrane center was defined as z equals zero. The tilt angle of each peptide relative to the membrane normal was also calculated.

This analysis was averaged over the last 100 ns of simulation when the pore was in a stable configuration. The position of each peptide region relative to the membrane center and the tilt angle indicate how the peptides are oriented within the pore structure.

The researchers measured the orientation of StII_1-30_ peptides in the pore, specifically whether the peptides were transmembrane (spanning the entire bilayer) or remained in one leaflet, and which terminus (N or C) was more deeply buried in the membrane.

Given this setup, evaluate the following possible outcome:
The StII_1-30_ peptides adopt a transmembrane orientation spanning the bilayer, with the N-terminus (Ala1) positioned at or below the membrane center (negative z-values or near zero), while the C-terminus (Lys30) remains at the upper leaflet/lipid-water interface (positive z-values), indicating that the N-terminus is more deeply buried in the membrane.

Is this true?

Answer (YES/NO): NO